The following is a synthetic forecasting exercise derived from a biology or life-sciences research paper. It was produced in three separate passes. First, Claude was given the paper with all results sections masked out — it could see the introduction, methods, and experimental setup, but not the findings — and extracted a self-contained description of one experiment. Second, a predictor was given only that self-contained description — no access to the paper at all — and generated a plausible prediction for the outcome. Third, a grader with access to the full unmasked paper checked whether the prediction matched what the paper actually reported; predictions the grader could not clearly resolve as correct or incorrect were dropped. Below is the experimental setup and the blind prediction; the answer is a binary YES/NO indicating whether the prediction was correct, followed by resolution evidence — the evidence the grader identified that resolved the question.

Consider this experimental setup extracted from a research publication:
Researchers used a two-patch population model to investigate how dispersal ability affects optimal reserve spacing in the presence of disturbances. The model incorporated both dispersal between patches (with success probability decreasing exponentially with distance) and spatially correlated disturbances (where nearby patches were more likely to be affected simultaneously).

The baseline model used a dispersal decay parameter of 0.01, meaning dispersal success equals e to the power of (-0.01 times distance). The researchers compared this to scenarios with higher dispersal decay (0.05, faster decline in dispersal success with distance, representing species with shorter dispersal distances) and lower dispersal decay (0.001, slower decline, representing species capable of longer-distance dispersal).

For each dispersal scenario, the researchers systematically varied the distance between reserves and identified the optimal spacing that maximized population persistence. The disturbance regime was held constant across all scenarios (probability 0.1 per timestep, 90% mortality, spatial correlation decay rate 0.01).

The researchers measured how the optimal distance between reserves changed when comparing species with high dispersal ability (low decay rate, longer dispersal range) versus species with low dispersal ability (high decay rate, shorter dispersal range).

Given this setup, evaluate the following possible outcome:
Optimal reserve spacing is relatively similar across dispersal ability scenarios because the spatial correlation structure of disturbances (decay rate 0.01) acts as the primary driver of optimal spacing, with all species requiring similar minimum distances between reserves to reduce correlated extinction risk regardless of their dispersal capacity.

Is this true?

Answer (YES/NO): NO